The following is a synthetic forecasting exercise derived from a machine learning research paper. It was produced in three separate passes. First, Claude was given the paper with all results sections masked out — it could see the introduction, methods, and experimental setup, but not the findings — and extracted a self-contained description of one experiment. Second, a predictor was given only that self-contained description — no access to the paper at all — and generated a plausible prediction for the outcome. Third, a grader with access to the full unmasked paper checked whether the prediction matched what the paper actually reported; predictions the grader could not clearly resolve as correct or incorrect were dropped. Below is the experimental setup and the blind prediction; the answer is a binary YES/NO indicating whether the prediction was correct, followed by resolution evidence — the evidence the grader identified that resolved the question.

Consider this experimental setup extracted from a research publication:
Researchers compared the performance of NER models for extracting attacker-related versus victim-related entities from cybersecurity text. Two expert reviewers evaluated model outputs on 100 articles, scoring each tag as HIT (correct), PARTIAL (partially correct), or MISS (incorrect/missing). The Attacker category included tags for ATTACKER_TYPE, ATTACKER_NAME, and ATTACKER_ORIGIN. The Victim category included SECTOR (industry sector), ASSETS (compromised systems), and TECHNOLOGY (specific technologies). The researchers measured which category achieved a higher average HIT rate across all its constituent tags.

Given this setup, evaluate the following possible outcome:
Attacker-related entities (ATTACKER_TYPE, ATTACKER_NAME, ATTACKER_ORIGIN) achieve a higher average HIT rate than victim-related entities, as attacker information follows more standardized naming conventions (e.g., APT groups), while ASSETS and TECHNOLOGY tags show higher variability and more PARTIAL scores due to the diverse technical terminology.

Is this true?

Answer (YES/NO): NO